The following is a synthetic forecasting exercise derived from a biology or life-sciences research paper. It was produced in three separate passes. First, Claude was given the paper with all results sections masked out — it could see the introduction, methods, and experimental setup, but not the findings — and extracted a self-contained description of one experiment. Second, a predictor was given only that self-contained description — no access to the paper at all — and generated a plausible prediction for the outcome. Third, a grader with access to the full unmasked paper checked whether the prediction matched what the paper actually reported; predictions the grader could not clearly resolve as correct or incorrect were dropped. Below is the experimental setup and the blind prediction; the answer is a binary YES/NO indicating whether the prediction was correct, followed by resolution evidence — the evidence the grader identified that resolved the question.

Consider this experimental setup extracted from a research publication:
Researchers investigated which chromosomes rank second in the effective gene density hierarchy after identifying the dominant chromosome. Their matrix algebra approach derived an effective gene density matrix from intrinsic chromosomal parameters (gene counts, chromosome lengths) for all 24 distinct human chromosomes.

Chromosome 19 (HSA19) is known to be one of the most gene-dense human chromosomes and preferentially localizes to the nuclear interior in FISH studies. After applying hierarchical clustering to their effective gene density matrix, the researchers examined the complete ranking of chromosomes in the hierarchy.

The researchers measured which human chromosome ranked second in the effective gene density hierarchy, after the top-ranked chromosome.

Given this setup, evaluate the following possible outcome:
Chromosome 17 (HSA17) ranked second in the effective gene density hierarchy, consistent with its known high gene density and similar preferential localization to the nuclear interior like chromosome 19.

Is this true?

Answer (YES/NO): YES